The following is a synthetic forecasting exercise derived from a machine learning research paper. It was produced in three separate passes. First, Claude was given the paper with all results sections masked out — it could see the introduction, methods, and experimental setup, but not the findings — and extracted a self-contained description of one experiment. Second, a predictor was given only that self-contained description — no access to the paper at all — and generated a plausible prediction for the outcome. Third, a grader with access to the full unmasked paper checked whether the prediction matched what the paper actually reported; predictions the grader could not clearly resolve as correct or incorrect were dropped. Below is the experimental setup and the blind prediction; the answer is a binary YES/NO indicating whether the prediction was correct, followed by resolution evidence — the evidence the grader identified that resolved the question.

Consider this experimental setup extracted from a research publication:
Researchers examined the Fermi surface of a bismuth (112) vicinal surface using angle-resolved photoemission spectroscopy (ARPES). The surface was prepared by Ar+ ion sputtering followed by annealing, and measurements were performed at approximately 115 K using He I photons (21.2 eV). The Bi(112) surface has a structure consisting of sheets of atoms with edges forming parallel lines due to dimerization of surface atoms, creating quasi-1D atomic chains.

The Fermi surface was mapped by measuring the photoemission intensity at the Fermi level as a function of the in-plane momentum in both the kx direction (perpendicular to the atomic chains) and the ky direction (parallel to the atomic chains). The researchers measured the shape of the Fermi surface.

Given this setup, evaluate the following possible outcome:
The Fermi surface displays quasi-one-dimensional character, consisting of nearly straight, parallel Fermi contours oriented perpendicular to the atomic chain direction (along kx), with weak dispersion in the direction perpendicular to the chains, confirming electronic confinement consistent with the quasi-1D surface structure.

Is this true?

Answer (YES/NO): NO